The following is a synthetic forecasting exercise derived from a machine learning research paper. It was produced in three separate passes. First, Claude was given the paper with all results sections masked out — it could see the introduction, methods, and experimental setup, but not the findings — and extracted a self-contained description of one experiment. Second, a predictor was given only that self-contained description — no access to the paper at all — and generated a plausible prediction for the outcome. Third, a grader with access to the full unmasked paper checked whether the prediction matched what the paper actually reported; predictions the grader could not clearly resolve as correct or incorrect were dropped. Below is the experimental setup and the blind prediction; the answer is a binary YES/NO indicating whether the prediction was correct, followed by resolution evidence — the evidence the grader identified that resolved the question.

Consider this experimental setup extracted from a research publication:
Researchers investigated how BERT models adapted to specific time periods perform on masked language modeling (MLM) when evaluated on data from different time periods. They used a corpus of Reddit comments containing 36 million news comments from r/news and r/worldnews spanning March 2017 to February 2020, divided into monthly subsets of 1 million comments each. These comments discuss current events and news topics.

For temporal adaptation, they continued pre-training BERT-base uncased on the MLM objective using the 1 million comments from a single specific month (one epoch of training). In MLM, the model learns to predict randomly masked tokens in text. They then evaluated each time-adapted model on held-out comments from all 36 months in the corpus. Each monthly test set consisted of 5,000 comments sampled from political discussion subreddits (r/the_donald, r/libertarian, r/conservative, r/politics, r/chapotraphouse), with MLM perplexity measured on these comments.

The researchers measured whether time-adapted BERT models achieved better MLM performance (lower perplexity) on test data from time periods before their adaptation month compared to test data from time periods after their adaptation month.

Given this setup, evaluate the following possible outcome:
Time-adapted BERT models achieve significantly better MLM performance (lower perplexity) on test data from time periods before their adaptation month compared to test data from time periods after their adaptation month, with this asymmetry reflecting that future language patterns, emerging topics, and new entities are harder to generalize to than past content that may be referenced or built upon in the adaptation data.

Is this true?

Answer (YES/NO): YES